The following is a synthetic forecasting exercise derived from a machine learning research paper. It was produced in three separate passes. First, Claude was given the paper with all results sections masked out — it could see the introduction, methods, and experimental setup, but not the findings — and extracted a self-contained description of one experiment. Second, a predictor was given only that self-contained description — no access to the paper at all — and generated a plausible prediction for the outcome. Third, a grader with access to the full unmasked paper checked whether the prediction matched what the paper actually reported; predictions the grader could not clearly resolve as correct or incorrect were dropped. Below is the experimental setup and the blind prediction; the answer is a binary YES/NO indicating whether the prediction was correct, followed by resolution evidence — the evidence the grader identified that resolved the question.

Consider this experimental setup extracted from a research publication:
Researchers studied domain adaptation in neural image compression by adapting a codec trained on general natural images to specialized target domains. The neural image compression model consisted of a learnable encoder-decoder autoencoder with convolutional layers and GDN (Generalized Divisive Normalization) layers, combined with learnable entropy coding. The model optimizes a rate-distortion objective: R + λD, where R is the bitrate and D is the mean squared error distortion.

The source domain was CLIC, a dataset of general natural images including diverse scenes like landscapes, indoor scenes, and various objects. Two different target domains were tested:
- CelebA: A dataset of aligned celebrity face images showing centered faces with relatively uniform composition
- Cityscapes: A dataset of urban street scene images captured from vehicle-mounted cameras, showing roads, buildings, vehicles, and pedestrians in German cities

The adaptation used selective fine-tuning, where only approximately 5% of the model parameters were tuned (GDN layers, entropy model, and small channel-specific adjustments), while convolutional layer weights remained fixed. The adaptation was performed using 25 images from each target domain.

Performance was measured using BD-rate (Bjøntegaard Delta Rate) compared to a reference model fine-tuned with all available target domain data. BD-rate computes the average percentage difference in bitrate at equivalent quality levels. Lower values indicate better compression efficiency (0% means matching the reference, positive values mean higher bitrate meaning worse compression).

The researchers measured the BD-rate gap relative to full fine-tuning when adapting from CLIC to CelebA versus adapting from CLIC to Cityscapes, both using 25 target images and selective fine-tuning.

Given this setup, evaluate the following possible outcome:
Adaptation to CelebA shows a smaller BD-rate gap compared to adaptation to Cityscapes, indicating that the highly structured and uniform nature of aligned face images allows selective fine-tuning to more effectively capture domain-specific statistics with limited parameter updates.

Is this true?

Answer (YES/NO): YES